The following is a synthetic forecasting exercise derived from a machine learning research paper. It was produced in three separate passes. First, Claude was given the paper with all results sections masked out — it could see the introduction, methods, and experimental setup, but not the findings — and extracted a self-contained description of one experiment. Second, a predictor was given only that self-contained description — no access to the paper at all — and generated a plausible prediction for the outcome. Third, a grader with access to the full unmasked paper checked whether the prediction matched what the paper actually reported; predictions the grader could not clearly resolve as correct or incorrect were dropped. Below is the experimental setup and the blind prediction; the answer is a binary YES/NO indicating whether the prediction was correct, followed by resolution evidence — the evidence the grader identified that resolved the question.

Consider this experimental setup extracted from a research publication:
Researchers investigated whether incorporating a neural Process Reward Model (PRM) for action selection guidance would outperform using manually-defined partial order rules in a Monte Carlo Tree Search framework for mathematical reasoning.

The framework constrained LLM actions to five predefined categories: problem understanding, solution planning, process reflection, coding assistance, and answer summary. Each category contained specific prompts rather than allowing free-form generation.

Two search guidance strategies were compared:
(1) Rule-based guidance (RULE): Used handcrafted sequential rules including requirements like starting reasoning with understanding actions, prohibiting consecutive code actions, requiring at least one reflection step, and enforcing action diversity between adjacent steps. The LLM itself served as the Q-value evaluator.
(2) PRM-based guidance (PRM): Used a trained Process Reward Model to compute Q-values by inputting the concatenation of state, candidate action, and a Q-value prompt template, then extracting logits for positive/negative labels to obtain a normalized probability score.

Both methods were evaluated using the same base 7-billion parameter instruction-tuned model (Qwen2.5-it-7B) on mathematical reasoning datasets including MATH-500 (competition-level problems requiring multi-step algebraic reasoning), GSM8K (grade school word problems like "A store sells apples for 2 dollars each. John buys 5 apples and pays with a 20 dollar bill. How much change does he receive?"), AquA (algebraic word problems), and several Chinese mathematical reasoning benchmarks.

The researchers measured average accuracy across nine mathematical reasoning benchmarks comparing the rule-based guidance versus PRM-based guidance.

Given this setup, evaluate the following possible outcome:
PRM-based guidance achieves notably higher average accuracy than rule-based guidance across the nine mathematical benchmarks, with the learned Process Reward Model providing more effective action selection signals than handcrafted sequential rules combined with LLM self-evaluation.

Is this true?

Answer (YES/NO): YES